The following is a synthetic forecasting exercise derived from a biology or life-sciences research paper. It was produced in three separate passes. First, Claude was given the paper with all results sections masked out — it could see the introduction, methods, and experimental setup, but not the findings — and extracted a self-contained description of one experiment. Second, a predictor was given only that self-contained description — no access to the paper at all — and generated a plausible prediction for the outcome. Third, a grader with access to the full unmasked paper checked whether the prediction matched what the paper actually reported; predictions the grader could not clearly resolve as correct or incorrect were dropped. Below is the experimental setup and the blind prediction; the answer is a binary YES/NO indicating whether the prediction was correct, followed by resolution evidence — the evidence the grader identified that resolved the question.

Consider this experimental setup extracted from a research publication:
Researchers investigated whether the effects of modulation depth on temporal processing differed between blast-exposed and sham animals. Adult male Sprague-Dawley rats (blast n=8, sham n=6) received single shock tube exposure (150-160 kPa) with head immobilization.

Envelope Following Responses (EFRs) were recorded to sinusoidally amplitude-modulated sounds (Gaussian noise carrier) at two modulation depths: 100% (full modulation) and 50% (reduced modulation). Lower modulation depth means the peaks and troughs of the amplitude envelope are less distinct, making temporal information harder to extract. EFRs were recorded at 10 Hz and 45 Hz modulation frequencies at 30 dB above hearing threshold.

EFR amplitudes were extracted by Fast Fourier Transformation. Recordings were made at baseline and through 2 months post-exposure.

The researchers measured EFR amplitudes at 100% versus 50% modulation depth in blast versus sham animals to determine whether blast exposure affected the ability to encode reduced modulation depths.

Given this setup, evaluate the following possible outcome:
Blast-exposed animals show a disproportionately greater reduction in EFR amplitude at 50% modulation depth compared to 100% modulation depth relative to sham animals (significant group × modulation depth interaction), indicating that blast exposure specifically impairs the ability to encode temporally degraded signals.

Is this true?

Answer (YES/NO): YES